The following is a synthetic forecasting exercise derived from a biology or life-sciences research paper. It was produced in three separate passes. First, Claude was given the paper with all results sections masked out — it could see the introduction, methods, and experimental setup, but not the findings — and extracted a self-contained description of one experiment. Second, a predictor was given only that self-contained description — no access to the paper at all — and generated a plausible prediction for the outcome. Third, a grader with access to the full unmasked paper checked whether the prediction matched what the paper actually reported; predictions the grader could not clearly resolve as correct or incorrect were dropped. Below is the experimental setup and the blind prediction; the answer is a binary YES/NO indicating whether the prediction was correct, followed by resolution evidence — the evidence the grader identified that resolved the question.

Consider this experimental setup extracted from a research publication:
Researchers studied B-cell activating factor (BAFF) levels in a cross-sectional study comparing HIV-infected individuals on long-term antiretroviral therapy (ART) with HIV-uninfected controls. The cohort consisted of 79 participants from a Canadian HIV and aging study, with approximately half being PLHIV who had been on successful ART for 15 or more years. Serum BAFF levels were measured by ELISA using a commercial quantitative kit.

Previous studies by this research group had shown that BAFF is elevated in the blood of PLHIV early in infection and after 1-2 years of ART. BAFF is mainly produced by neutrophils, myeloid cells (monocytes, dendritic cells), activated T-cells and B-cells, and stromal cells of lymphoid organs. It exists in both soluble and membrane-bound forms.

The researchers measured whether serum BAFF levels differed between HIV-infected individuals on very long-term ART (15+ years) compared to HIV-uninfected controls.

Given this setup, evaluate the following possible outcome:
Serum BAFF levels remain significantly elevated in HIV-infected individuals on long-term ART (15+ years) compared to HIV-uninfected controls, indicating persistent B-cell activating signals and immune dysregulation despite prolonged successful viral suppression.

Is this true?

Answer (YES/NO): YES